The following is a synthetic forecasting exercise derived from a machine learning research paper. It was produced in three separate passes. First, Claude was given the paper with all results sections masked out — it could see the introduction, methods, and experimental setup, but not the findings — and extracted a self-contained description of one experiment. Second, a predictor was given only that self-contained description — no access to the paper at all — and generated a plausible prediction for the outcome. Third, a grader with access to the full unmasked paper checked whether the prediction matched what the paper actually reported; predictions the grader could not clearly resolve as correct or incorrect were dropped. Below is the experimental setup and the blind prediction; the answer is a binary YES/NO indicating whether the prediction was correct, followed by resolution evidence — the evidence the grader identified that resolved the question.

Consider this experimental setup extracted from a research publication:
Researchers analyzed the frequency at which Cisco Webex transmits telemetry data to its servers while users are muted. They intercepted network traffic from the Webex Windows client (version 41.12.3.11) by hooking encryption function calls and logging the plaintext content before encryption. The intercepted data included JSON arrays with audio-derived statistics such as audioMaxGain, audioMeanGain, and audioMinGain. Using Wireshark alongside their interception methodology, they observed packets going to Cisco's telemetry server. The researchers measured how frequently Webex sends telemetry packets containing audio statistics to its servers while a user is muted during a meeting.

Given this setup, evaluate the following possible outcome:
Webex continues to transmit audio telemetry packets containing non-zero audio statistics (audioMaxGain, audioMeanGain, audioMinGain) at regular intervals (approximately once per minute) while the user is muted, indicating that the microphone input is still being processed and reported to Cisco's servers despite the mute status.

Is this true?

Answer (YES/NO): YES